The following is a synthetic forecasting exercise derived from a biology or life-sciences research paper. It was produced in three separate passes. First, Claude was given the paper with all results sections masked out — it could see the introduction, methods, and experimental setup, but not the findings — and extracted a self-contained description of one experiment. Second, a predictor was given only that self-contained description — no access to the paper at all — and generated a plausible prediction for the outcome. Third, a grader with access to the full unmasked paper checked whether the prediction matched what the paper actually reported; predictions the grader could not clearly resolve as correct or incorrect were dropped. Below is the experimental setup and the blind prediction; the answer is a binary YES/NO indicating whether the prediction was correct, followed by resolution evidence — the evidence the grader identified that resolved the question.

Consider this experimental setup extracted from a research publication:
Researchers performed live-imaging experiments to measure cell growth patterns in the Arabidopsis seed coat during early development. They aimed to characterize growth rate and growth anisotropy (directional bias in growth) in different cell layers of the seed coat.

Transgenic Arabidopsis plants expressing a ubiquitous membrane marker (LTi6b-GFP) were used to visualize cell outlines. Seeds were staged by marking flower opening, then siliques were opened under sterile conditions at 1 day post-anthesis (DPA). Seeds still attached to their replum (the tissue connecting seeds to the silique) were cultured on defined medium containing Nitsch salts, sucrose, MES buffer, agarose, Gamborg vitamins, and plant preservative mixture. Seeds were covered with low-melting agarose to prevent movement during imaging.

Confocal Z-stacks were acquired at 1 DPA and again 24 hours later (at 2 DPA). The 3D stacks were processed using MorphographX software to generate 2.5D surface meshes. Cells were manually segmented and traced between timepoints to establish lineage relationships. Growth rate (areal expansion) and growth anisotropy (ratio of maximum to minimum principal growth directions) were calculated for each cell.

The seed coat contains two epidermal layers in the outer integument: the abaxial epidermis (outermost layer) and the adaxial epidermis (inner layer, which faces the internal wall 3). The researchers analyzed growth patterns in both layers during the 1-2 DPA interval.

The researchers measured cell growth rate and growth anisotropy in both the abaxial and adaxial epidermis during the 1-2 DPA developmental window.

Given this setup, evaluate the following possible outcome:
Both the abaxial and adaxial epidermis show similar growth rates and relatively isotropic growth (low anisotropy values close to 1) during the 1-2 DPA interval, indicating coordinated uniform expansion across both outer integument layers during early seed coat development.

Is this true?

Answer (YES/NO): NO